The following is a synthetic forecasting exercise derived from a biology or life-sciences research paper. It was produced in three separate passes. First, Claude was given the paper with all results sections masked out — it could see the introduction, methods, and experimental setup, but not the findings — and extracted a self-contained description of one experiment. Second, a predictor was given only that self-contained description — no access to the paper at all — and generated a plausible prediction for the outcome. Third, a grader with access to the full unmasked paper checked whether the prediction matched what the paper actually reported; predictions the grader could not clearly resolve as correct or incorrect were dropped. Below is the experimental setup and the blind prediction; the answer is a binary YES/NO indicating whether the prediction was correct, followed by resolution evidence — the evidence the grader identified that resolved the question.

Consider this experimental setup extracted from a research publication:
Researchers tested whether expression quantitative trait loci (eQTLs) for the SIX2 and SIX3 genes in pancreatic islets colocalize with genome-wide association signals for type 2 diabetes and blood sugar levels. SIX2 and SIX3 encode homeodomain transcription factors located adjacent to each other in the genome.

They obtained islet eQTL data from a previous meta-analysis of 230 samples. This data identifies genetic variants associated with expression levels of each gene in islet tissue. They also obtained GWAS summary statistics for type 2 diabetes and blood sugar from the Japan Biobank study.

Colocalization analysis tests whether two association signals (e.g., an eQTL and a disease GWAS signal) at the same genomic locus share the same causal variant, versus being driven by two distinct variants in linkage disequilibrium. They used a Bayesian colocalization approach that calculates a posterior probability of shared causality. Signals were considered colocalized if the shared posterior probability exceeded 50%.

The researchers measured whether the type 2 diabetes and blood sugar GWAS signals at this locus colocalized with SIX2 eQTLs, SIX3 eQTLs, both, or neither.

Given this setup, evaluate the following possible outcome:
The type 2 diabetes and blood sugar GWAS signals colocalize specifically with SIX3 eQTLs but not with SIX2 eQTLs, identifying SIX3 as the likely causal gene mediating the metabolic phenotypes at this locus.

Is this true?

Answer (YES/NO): NO